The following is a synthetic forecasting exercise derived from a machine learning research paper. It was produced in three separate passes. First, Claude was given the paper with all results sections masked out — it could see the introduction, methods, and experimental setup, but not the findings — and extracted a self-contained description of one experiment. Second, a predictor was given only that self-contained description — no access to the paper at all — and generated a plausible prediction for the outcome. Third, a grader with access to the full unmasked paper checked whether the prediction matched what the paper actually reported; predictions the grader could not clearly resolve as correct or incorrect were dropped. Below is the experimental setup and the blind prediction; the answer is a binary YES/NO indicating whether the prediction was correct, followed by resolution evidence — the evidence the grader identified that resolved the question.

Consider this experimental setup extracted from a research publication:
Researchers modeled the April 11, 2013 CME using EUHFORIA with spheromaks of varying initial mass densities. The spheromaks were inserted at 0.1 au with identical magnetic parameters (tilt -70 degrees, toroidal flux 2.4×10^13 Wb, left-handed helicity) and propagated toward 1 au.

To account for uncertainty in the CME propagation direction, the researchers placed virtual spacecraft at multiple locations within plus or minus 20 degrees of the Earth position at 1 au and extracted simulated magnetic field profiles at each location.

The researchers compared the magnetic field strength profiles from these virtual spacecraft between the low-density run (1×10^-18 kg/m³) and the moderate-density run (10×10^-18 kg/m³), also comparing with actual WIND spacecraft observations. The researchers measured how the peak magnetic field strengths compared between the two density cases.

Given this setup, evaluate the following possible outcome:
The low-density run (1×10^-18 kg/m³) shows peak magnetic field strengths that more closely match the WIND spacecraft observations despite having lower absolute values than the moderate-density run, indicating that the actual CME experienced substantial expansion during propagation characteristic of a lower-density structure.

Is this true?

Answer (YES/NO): NO